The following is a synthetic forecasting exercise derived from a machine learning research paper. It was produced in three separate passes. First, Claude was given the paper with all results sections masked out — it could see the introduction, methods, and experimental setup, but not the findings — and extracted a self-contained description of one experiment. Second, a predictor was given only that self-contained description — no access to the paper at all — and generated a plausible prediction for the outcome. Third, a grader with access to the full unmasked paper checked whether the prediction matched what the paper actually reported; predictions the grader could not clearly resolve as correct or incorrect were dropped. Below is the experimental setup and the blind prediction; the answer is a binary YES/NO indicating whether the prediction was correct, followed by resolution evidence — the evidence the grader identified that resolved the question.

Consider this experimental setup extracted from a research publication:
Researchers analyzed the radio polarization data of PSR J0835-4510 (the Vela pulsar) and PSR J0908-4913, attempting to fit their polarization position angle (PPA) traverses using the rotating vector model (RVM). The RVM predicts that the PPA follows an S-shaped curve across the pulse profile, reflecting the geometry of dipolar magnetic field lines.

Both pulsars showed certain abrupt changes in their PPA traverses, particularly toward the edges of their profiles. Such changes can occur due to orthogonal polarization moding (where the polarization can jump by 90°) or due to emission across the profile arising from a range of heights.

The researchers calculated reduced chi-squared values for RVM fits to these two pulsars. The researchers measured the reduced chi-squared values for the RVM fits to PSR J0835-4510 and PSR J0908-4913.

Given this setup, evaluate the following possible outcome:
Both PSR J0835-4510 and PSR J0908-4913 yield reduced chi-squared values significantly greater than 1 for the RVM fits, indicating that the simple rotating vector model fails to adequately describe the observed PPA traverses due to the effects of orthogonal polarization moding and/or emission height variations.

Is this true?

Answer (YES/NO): YES